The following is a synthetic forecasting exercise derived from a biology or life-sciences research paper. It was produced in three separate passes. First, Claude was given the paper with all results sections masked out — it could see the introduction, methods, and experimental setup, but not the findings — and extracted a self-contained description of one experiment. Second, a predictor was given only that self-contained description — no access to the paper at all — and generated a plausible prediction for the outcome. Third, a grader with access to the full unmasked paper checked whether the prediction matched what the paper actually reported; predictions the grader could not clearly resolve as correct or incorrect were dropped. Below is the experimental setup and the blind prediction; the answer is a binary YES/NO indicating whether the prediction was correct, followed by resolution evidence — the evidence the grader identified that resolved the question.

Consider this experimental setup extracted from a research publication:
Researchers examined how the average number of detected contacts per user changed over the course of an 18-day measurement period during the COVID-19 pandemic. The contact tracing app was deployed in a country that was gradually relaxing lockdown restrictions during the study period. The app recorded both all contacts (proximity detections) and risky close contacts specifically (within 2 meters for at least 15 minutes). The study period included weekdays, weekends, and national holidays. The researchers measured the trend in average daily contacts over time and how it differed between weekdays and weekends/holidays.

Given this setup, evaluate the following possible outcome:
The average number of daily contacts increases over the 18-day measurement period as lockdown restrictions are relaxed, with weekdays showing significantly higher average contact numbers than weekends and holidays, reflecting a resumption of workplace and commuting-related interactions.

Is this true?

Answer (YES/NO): YES